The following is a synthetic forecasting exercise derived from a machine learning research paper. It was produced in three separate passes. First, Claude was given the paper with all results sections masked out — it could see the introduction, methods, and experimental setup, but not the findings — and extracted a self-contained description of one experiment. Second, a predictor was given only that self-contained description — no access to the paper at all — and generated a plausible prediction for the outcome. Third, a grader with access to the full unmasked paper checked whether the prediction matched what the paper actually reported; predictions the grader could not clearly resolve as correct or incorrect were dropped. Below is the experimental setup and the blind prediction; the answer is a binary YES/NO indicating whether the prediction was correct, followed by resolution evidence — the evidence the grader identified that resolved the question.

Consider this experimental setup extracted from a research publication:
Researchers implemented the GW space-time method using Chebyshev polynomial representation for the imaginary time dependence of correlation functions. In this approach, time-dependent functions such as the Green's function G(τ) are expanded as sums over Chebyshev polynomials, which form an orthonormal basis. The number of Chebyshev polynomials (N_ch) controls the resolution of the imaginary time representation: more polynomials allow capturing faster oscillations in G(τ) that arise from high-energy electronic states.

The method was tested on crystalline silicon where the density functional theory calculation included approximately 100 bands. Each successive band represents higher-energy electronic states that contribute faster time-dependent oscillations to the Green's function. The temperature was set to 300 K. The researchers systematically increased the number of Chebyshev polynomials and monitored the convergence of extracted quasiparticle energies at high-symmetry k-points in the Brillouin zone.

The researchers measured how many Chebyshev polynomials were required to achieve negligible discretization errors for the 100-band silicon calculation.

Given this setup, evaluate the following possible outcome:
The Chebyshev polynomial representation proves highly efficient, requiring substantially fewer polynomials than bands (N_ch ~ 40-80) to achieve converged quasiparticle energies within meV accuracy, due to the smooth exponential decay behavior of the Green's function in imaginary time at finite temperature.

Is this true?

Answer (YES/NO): NO